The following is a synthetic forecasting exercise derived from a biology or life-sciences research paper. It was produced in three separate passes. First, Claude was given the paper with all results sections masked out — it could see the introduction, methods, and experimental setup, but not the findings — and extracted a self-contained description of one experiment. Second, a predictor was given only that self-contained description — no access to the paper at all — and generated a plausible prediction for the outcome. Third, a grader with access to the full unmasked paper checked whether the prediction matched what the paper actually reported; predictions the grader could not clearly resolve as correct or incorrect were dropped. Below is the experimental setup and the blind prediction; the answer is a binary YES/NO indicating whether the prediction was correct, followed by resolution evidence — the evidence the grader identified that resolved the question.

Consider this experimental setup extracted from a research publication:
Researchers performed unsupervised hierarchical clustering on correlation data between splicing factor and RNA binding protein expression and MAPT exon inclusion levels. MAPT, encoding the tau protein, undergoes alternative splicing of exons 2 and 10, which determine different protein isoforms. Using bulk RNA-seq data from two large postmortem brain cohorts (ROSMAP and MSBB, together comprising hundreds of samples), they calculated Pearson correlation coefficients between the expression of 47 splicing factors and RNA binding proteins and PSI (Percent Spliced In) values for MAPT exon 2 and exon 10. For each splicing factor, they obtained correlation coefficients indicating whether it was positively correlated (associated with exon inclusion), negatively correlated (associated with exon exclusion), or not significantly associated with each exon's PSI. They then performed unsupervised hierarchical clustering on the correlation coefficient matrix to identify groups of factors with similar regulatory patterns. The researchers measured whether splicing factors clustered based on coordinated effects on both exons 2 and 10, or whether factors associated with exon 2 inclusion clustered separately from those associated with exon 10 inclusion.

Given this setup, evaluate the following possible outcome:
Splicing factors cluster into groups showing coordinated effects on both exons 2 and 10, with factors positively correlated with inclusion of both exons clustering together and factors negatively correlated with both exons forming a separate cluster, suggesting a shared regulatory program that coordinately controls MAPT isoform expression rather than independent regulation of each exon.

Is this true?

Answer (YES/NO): NO